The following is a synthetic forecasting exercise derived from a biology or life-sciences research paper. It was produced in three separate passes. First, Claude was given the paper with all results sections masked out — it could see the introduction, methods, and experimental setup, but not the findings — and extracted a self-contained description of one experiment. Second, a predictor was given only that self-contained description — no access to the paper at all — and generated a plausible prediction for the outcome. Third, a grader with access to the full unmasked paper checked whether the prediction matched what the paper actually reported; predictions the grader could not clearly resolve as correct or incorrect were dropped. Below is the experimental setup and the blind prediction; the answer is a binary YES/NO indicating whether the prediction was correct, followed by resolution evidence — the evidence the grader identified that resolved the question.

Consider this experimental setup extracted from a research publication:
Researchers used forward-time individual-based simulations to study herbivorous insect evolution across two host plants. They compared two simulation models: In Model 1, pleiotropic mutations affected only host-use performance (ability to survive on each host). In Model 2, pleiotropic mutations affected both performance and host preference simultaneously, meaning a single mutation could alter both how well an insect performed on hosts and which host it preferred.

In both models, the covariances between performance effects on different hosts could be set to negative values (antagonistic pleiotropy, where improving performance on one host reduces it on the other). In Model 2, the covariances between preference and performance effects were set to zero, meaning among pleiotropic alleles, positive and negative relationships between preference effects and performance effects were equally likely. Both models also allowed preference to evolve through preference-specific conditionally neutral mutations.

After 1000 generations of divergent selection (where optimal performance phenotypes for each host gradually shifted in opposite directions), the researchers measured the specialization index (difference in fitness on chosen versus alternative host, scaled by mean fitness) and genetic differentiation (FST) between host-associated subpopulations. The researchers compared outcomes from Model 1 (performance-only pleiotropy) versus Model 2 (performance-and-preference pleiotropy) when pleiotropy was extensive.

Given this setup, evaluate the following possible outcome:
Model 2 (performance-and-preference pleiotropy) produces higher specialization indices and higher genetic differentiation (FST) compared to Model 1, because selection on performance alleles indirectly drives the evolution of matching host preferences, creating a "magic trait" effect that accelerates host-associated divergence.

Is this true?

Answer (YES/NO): NO